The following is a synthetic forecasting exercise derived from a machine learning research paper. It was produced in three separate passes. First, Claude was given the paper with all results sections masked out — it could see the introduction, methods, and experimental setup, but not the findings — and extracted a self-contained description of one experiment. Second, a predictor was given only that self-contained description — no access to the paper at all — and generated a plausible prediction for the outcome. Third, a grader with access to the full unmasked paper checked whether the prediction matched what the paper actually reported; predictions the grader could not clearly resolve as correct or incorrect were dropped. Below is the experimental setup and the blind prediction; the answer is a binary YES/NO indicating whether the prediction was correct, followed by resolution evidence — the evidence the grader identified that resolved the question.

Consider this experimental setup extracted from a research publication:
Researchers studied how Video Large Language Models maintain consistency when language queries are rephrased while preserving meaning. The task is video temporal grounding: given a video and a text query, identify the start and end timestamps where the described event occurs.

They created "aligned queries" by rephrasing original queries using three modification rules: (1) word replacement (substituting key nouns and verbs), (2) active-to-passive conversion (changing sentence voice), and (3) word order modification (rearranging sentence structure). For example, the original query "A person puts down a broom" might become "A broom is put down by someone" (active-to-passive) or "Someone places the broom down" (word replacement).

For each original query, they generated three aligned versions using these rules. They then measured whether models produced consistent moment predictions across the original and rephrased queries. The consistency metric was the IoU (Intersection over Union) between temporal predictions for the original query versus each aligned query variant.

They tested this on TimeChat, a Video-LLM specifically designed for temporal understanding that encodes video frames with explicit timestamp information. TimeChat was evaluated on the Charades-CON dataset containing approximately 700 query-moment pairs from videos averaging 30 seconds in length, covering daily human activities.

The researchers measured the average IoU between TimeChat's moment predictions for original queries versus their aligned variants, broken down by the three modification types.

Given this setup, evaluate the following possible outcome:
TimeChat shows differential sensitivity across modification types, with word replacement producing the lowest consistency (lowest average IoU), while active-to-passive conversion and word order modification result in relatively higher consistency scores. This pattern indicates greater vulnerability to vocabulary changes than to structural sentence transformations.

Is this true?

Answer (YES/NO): NO